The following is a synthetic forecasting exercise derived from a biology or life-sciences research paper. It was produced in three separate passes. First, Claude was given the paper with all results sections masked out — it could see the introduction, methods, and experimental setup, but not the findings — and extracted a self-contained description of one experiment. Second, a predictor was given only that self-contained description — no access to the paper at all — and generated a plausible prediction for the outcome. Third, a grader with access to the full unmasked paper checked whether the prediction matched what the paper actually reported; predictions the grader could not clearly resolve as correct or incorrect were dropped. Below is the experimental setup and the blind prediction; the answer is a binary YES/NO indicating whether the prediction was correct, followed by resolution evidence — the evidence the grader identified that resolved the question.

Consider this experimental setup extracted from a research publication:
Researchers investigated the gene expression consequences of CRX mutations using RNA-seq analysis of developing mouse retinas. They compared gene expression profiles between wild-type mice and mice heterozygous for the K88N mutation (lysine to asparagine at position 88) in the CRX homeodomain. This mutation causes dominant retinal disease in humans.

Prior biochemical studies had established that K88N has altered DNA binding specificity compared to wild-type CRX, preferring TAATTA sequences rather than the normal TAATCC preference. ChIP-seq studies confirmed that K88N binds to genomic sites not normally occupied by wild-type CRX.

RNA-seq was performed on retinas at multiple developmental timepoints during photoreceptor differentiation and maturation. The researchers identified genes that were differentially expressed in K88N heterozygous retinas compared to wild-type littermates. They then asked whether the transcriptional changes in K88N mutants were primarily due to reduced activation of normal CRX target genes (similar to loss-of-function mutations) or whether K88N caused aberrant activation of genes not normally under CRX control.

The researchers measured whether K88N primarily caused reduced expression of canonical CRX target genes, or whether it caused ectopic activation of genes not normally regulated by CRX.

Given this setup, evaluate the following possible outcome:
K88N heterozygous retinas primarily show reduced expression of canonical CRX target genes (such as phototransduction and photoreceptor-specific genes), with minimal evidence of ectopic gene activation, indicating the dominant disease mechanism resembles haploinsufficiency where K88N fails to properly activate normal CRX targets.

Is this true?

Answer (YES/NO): NO